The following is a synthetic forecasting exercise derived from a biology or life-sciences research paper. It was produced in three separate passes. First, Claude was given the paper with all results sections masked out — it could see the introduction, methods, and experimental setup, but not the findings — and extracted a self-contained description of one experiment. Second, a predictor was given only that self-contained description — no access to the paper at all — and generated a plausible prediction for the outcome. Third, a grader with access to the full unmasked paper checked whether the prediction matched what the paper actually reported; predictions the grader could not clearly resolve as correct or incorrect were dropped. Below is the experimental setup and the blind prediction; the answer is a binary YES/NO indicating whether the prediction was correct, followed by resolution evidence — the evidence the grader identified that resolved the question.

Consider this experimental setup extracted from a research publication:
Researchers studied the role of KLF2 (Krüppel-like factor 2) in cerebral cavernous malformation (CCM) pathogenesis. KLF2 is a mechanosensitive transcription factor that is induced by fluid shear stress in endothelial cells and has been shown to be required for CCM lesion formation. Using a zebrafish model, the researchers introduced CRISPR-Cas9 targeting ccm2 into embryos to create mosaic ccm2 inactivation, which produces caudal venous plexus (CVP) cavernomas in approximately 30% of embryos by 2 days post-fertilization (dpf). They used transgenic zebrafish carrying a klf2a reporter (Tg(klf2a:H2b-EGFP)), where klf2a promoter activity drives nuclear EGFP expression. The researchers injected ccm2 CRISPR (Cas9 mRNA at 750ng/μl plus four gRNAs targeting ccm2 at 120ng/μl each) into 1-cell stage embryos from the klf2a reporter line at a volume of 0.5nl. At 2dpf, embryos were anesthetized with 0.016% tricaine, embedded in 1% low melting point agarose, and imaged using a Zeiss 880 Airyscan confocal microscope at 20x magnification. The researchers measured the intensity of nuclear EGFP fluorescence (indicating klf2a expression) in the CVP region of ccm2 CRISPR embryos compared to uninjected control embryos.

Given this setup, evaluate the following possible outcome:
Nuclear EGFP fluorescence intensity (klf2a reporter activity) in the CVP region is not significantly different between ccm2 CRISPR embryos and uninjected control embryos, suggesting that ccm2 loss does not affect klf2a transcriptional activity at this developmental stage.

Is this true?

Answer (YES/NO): NO